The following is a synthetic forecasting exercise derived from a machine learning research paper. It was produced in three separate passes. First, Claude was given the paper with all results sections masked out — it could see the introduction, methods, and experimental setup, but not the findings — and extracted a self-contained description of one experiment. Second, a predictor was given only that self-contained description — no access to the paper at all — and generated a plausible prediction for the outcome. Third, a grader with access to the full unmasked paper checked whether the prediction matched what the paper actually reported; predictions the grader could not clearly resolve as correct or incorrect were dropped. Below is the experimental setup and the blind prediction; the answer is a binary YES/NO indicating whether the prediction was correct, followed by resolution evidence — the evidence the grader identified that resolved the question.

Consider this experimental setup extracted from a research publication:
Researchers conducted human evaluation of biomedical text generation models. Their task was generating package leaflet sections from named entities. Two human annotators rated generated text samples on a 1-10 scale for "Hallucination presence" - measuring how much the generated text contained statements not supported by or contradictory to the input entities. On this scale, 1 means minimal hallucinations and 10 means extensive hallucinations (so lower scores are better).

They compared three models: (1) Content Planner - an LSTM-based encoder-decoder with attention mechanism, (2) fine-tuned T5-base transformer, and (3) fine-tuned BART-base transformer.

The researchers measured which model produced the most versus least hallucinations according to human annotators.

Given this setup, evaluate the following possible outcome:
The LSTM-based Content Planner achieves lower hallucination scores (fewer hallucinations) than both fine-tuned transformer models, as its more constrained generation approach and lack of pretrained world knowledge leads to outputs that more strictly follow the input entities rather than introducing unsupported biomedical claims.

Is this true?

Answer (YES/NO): NO